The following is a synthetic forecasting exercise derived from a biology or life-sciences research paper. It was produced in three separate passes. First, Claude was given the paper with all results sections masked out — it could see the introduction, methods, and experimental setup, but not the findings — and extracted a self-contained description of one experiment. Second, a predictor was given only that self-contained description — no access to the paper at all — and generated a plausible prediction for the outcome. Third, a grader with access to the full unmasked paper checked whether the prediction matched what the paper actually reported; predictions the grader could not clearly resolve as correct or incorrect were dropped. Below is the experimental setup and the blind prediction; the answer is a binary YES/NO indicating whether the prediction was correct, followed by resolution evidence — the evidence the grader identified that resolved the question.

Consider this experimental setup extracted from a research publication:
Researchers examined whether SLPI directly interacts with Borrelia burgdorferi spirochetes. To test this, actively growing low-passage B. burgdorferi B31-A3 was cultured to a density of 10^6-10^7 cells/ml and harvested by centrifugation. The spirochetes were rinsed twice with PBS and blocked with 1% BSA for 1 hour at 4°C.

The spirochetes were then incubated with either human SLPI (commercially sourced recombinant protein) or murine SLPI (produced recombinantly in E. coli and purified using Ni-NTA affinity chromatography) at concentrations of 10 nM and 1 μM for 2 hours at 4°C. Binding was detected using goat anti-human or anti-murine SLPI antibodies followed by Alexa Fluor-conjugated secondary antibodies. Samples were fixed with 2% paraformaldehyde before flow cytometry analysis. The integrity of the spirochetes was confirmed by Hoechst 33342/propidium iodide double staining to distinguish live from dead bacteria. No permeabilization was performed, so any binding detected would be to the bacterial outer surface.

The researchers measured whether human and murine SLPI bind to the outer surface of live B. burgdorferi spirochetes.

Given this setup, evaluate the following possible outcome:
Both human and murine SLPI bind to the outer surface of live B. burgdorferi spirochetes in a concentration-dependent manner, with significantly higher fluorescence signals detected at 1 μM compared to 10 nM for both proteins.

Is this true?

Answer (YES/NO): NO